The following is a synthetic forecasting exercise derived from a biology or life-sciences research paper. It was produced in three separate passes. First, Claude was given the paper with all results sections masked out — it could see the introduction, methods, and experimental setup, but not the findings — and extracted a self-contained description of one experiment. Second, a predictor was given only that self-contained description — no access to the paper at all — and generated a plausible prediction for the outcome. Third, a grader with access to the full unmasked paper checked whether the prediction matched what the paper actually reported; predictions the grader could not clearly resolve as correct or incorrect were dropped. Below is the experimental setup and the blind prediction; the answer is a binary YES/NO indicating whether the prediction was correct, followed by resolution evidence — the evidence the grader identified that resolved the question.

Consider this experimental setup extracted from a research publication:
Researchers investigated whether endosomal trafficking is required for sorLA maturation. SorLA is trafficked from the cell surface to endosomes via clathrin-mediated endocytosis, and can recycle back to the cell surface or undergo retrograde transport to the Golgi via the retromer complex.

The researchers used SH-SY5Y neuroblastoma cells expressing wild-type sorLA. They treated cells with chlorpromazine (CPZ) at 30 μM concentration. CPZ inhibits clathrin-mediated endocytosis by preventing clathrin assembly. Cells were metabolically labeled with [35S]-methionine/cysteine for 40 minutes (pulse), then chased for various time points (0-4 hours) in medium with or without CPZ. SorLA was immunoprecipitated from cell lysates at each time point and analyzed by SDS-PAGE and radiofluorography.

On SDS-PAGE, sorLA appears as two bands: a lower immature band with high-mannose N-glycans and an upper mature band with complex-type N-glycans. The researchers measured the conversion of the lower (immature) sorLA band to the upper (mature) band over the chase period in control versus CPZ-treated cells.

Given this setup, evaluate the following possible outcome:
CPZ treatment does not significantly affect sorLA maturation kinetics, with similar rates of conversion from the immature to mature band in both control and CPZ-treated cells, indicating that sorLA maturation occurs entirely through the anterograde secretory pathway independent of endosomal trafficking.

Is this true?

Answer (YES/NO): NO